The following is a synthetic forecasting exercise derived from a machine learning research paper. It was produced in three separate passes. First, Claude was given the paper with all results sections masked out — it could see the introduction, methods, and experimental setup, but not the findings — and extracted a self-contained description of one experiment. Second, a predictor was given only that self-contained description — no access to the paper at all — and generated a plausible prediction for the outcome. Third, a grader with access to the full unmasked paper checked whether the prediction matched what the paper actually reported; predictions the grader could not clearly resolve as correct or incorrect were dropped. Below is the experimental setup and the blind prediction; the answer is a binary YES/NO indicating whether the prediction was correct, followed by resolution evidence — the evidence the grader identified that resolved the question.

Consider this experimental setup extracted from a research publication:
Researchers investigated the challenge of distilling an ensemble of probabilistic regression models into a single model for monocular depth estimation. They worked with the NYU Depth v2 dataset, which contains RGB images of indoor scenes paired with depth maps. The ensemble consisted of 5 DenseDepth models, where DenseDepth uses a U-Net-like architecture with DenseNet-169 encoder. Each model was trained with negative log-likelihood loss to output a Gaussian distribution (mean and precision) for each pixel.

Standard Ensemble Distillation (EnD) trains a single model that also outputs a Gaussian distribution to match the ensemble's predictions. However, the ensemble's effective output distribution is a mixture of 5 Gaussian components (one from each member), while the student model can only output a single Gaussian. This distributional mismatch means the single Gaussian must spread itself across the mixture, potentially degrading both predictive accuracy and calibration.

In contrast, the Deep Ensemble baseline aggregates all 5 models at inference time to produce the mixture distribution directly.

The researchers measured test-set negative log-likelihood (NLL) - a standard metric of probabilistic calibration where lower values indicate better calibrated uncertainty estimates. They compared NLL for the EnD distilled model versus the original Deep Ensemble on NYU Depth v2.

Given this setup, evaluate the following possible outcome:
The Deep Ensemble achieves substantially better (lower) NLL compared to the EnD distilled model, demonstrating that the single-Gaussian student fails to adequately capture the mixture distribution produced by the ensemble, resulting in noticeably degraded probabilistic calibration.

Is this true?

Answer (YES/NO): YES